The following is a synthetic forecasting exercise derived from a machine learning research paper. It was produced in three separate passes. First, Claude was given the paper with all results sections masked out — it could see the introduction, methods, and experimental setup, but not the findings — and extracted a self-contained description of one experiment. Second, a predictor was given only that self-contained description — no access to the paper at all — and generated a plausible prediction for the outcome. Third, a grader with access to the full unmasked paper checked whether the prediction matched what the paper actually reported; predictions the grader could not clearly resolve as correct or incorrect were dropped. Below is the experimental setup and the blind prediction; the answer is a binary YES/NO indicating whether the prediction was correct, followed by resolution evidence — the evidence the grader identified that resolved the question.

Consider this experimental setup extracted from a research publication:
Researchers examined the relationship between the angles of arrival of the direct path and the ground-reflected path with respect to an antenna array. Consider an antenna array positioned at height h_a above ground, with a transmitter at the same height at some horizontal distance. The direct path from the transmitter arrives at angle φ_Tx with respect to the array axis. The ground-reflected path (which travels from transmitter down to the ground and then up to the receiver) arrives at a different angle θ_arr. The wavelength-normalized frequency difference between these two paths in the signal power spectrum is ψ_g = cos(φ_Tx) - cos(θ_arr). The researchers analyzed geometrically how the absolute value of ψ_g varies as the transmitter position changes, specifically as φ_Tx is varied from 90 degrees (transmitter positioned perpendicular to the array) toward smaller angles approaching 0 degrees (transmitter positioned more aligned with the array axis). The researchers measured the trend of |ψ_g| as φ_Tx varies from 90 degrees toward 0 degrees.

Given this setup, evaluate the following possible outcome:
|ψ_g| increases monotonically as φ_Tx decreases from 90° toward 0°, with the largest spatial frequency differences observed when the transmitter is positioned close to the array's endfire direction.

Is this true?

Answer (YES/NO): YES